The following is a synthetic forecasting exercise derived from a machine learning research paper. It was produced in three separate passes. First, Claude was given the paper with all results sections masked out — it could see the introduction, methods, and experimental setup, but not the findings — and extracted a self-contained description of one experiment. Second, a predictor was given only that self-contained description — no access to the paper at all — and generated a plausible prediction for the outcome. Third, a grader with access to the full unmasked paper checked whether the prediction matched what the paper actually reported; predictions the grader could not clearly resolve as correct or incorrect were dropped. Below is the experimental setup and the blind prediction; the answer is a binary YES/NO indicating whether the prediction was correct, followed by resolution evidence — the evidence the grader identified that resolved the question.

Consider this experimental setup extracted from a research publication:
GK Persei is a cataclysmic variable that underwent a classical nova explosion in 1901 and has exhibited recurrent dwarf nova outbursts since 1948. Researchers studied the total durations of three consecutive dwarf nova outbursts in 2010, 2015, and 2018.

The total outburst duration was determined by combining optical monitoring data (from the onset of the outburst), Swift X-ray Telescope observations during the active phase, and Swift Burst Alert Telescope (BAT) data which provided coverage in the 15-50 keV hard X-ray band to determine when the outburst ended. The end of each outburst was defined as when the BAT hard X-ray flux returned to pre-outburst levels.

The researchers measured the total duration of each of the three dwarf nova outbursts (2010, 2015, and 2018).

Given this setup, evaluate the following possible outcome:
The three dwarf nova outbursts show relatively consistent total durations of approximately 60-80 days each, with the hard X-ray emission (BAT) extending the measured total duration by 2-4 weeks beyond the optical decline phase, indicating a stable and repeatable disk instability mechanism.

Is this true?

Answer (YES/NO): NO